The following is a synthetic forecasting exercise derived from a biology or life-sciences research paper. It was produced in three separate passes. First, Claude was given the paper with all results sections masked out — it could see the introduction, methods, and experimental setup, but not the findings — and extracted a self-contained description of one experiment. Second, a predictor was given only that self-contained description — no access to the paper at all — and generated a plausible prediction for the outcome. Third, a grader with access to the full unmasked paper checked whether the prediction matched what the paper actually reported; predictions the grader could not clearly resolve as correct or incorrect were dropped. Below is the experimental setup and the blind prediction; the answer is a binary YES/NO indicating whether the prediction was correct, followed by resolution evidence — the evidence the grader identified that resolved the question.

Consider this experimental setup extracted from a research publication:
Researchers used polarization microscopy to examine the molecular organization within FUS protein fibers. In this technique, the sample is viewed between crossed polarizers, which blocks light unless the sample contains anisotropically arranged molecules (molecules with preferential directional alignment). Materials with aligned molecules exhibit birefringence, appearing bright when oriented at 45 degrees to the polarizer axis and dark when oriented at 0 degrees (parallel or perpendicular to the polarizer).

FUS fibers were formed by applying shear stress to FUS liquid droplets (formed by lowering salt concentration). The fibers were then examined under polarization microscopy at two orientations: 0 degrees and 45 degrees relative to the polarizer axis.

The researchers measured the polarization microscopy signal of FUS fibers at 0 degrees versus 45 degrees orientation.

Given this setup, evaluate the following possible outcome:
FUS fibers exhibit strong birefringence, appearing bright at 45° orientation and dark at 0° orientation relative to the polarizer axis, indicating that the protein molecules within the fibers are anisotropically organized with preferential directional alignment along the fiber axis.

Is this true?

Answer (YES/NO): YES